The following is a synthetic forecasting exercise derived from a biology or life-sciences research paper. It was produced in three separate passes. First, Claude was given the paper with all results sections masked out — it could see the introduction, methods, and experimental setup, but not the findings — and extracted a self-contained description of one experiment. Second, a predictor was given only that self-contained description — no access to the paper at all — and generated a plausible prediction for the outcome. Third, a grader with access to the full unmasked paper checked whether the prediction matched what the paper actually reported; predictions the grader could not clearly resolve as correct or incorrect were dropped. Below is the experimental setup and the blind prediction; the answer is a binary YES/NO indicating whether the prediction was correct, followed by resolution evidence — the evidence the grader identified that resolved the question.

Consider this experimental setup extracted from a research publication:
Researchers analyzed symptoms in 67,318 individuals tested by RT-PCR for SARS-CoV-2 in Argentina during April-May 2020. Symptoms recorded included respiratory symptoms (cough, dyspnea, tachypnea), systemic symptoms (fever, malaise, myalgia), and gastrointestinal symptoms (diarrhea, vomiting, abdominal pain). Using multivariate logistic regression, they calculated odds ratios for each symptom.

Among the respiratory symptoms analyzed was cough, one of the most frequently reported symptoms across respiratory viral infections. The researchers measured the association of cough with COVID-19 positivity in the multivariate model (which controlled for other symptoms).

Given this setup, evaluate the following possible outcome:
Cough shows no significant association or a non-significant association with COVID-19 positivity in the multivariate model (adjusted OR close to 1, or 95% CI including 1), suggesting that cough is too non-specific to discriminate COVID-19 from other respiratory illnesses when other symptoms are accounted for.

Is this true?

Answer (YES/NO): NO